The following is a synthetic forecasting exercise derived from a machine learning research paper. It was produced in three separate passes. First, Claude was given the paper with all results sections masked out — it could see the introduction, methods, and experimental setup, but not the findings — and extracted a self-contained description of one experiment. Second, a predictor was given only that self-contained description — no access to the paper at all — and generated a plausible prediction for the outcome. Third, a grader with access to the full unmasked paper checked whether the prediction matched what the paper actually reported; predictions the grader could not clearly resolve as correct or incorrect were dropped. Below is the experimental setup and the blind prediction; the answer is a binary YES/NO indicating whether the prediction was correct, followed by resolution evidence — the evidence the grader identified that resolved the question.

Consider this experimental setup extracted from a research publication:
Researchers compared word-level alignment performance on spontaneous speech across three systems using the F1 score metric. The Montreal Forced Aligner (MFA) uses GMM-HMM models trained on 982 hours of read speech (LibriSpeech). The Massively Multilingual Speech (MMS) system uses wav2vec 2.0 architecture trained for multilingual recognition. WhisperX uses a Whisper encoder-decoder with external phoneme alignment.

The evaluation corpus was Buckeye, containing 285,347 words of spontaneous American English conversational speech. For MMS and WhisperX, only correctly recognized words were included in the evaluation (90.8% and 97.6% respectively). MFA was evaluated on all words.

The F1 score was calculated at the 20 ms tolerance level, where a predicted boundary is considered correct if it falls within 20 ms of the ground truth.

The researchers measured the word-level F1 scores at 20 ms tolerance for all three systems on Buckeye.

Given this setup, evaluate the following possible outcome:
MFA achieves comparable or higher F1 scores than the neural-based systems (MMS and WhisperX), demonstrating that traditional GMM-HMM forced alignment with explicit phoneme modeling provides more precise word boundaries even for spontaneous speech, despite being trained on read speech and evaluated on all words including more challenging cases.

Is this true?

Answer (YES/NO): YES